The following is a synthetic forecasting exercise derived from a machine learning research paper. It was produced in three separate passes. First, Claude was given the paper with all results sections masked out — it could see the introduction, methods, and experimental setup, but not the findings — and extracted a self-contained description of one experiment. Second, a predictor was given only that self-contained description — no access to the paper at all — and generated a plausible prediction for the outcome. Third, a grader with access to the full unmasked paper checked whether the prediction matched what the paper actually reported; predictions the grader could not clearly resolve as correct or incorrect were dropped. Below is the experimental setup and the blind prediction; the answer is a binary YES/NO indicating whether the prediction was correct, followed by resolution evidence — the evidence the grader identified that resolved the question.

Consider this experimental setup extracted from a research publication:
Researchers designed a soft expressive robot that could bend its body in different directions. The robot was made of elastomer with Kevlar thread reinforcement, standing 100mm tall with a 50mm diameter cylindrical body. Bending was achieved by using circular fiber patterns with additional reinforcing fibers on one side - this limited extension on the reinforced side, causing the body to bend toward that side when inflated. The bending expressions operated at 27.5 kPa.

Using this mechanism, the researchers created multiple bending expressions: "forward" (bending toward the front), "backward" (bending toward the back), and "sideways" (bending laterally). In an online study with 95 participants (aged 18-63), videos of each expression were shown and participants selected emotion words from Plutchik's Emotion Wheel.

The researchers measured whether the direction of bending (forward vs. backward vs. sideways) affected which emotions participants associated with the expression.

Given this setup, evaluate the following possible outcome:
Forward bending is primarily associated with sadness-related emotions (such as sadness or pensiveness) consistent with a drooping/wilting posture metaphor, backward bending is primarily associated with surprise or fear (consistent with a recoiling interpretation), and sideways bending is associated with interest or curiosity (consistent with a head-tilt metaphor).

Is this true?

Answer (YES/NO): NO